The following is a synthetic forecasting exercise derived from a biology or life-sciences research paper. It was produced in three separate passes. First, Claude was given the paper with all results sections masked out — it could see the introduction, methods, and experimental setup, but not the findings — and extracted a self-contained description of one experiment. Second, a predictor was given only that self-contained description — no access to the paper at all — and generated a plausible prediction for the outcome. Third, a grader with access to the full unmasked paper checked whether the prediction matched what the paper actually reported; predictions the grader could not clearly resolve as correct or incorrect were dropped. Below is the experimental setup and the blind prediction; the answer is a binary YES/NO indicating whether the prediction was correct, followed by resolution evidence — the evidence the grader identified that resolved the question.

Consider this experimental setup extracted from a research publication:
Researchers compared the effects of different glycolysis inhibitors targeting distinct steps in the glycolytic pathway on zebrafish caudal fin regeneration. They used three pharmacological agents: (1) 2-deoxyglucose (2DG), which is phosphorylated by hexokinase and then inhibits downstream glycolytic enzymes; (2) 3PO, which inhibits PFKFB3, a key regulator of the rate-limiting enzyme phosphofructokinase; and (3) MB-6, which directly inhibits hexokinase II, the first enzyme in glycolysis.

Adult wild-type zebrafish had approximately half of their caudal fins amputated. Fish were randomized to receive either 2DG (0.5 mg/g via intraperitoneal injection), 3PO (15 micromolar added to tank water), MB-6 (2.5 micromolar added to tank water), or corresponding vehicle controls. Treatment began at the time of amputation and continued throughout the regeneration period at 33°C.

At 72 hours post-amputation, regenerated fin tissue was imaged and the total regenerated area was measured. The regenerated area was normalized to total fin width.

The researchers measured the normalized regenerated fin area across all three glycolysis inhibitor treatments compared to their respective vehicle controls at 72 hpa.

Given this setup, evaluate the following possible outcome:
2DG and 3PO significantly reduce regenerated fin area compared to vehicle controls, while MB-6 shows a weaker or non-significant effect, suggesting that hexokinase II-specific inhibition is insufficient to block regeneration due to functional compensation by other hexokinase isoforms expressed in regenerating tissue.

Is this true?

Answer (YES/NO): NO